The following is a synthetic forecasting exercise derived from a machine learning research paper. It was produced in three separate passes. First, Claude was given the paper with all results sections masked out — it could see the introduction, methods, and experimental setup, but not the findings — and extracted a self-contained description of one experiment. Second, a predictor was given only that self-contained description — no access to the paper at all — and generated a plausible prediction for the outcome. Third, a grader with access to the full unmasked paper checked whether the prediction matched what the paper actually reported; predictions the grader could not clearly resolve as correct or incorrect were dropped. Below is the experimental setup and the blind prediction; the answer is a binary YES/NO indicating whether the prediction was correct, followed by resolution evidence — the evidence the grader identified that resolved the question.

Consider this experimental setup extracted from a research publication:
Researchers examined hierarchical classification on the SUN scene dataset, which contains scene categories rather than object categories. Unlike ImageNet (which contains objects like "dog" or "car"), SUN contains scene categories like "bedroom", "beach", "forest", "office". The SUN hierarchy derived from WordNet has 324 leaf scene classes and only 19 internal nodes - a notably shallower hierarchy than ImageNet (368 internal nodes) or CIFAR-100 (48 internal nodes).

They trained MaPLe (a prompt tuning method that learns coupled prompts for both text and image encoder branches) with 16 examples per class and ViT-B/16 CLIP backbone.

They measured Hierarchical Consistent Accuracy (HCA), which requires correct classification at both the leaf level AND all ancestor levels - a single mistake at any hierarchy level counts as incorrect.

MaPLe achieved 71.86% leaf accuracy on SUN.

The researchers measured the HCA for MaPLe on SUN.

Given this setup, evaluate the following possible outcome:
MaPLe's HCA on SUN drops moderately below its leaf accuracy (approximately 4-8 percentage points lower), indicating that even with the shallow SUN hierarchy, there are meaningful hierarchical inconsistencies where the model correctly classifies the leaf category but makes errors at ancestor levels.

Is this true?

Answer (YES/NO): NO